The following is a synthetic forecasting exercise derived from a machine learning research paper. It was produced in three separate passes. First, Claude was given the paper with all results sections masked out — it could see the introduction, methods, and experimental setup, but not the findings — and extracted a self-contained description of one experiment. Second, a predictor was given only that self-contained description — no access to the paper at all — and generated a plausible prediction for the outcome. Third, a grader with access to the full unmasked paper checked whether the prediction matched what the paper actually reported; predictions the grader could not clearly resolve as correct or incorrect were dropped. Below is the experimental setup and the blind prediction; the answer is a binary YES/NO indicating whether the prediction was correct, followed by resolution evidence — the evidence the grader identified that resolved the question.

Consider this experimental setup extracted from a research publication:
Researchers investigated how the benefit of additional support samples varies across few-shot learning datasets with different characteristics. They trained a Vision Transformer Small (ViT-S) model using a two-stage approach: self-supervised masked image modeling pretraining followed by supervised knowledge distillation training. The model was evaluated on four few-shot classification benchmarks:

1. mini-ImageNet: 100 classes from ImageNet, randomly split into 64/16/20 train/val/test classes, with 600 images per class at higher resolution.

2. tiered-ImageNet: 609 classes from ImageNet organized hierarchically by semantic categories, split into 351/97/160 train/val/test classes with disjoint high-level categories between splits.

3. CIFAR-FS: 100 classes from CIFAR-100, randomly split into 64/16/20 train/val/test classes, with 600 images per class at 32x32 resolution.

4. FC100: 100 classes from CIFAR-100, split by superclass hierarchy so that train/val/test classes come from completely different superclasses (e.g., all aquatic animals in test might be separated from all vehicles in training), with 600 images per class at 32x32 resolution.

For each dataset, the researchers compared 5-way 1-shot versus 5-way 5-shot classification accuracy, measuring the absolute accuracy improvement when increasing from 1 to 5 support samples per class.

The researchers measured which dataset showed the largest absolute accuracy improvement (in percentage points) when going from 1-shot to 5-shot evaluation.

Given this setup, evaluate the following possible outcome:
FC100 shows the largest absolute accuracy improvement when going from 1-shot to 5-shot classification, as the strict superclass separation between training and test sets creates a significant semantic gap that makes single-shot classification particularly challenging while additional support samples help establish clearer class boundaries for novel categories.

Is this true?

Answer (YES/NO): YES